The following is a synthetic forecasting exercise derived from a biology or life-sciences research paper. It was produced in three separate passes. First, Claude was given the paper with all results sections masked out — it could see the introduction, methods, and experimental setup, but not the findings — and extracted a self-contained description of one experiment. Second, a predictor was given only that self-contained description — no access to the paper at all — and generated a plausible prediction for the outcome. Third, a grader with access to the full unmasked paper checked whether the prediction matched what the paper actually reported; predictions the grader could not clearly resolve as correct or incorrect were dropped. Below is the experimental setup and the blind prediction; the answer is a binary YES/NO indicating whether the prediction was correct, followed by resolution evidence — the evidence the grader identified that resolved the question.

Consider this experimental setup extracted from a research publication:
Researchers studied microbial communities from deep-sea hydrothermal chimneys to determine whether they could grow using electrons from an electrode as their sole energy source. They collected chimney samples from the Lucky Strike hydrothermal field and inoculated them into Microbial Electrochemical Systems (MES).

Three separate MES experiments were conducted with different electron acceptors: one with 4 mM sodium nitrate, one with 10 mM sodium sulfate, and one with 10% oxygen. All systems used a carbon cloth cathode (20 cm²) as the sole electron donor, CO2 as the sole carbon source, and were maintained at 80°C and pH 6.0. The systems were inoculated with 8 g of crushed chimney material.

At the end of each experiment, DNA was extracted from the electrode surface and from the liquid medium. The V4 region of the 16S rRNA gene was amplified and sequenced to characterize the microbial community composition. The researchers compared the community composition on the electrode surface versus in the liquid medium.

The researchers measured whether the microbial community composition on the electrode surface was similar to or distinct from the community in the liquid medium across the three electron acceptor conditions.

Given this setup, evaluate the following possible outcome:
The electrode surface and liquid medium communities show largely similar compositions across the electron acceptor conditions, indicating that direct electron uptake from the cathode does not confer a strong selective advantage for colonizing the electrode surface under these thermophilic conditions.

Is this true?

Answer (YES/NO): NO